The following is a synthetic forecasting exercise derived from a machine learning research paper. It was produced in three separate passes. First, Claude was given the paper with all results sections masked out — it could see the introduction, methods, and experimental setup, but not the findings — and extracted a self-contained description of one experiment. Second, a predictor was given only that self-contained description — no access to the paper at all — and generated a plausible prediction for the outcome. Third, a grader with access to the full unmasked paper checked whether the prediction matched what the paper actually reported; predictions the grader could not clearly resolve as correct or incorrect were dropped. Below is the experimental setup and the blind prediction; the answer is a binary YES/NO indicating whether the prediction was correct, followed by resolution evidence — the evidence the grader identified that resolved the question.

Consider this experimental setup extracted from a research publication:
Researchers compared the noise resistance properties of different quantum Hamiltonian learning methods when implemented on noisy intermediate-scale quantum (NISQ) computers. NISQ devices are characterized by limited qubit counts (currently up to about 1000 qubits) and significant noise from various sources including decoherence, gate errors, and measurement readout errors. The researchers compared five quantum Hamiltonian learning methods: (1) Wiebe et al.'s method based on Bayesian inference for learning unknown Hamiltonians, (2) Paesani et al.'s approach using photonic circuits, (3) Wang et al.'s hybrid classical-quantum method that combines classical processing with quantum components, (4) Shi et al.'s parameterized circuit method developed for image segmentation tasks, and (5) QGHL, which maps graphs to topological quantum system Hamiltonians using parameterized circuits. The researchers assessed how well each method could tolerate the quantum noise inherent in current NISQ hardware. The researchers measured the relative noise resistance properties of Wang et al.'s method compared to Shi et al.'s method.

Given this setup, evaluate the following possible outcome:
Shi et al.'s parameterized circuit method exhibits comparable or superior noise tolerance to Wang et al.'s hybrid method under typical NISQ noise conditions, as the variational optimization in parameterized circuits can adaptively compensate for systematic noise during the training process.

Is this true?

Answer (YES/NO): YES